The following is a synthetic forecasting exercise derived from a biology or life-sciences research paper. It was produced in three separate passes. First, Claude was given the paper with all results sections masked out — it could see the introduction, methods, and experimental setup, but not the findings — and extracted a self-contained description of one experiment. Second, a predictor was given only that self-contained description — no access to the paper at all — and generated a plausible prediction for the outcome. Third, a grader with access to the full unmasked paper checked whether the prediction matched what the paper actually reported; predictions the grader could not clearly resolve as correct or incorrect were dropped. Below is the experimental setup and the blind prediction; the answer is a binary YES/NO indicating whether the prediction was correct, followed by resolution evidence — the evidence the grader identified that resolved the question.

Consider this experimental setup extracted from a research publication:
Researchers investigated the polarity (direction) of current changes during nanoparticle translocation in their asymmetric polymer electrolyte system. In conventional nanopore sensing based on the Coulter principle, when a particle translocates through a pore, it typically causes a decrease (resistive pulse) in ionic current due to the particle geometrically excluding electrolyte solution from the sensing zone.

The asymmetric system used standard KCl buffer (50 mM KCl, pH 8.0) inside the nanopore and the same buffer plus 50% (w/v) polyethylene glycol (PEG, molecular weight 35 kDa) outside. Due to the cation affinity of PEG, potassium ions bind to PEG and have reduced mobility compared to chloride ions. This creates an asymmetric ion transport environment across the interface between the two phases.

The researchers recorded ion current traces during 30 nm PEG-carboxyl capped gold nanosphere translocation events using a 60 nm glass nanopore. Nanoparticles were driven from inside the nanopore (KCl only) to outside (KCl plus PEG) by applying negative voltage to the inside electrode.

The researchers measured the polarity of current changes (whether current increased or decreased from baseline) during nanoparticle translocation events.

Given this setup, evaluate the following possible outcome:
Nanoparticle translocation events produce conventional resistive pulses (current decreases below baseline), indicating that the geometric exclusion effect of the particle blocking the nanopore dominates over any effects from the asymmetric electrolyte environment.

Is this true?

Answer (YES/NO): NO